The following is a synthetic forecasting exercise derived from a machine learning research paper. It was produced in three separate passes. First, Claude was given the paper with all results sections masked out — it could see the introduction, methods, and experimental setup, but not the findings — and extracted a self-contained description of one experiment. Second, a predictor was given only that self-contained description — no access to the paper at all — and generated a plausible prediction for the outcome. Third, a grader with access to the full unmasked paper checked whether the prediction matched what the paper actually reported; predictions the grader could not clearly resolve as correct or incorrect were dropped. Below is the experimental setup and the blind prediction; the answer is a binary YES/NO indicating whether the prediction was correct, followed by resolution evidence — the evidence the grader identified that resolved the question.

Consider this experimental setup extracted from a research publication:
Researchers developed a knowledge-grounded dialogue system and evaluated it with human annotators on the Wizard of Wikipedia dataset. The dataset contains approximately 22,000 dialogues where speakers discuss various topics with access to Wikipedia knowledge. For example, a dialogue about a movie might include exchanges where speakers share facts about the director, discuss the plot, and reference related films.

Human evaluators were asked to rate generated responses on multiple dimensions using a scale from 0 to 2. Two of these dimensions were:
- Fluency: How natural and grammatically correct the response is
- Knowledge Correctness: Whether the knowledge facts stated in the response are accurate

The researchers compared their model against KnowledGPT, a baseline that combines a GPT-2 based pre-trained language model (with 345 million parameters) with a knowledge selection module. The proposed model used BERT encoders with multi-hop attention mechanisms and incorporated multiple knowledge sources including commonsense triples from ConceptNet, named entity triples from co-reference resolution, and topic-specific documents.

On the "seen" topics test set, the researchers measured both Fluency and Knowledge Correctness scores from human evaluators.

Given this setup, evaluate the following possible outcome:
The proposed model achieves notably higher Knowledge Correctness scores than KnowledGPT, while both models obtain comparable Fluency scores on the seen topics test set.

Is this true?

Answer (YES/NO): YES